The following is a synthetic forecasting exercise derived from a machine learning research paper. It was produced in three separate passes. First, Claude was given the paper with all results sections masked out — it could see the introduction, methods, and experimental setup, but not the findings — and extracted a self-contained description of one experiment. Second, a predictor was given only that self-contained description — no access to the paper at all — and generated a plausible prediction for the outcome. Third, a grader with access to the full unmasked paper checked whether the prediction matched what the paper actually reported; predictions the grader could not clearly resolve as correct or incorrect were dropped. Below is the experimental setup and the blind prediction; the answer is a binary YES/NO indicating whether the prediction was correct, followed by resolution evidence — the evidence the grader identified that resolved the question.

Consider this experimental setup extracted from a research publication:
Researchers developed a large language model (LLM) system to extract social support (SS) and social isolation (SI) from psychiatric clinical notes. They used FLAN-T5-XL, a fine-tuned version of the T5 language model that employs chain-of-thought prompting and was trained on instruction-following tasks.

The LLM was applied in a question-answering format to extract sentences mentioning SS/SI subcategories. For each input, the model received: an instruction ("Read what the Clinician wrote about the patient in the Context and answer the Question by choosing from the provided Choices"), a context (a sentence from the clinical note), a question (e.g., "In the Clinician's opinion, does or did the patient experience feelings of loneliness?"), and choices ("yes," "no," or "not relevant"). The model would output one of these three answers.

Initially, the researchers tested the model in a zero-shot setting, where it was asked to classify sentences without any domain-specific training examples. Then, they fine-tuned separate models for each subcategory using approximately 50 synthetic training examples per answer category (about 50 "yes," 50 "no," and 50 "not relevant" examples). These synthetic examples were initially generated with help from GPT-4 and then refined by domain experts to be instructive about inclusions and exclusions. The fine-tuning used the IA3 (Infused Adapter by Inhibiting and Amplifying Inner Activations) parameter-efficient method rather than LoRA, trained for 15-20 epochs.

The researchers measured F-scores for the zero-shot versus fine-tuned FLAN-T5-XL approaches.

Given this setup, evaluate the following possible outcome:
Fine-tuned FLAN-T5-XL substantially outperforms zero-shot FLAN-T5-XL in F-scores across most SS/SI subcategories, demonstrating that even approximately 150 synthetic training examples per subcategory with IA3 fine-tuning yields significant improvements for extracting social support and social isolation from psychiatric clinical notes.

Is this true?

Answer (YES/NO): YES